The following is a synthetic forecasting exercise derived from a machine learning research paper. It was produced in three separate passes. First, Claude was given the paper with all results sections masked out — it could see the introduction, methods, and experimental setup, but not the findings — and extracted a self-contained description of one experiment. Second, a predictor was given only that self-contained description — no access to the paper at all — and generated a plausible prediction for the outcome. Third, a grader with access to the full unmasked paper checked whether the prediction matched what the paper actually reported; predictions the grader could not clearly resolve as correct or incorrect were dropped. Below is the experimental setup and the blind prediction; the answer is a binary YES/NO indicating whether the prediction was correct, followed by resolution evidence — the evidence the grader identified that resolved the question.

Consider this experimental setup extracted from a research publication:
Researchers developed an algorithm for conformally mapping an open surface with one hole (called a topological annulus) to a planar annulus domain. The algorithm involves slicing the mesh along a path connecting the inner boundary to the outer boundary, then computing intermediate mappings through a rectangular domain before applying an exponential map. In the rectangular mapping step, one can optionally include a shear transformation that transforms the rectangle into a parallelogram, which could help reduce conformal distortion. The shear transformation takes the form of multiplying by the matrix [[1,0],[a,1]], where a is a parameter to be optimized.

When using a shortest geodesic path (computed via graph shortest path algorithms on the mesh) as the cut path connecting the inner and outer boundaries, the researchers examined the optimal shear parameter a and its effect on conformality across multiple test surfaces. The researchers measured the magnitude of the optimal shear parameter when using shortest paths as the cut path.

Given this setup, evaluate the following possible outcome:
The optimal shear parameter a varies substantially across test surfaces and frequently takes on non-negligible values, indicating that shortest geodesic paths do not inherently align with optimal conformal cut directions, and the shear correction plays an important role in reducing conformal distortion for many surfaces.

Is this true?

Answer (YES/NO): NO